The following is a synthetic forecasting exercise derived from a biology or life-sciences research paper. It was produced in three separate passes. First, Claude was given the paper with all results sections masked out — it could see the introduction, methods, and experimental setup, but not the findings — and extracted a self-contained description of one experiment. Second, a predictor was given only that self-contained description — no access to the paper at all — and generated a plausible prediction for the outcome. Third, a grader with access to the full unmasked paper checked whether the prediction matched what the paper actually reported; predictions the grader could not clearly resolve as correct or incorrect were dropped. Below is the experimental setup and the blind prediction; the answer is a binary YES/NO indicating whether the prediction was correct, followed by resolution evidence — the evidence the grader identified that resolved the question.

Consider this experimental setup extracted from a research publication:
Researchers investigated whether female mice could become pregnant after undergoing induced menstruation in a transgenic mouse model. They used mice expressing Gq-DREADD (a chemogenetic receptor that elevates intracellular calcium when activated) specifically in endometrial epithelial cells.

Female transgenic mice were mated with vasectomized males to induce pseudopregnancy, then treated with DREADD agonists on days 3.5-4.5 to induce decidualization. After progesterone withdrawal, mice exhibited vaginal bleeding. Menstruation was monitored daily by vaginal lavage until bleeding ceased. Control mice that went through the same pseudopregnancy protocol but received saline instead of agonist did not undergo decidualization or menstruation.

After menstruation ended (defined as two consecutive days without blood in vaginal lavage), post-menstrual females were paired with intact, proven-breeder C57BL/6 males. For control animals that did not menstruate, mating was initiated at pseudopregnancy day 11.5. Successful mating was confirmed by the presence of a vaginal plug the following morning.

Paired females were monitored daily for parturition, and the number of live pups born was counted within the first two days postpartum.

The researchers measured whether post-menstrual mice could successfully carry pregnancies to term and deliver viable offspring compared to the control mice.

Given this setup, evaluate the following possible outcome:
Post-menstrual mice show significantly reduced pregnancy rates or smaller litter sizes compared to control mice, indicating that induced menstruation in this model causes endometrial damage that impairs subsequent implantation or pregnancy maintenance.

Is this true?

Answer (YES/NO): NO